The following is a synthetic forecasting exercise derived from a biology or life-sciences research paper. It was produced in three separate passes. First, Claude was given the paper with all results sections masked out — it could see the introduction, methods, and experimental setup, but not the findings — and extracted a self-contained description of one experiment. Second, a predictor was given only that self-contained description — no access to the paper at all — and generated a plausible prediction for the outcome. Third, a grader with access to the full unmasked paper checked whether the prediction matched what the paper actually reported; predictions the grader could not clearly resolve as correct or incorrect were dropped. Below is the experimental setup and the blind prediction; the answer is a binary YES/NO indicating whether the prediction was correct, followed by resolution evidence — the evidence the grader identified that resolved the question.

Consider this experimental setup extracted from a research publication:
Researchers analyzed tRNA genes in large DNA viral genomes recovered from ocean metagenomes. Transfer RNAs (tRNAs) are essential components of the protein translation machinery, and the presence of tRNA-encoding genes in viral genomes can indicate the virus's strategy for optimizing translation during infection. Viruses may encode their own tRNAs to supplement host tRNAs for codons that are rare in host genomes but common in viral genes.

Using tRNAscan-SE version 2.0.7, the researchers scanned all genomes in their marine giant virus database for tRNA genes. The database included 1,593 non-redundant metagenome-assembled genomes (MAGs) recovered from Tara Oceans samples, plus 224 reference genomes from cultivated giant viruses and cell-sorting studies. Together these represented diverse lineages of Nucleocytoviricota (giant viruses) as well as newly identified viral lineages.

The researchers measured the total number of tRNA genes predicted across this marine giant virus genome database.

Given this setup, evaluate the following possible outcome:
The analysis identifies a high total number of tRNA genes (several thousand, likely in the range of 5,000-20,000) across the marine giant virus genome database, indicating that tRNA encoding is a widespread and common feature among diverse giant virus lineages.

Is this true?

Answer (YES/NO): YES